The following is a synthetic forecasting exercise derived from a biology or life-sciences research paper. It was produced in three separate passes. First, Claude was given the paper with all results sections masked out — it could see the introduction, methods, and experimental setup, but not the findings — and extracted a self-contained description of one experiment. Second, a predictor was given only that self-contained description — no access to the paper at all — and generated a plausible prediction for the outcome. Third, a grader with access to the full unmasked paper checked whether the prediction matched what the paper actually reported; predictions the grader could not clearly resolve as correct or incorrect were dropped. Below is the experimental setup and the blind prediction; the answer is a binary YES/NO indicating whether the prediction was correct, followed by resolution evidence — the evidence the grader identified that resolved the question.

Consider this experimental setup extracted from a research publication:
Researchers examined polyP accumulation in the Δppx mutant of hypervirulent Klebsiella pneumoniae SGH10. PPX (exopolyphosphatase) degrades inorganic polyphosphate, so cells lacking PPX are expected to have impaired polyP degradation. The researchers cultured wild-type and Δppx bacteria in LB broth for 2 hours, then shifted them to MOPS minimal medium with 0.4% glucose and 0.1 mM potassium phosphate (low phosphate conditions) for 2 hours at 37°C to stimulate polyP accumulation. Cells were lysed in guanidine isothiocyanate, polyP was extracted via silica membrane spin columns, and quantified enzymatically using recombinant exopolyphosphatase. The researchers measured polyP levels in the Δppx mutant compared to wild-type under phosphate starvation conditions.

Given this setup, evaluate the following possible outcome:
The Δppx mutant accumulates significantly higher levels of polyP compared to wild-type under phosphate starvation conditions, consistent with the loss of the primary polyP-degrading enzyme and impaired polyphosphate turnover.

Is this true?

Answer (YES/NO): NO